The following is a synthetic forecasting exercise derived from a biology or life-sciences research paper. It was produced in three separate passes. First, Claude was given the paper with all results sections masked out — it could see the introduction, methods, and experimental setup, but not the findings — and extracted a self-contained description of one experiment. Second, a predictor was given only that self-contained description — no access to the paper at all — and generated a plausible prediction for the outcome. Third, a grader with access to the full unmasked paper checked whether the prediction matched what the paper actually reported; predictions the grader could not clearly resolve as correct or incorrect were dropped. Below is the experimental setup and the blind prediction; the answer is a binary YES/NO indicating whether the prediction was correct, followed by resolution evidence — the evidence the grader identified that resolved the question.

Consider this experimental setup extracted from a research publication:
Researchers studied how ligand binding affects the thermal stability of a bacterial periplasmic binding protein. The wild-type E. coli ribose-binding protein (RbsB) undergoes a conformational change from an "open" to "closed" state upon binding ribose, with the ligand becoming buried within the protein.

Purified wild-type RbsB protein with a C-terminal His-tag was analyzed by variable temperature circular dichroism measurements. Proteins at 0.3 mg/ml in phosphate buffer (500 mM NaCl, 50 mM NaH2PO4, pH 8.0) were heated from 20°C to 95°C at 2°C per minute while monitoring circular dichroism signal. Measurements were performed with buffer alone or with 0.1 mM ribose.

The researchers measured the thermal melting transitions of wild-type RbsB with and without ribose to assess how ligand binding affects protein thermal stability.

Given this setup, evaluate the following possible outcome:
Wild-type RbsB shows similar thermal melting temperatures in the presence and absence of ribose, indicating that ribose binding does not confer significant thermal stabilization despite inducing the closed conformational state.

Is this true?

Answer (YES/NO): NO